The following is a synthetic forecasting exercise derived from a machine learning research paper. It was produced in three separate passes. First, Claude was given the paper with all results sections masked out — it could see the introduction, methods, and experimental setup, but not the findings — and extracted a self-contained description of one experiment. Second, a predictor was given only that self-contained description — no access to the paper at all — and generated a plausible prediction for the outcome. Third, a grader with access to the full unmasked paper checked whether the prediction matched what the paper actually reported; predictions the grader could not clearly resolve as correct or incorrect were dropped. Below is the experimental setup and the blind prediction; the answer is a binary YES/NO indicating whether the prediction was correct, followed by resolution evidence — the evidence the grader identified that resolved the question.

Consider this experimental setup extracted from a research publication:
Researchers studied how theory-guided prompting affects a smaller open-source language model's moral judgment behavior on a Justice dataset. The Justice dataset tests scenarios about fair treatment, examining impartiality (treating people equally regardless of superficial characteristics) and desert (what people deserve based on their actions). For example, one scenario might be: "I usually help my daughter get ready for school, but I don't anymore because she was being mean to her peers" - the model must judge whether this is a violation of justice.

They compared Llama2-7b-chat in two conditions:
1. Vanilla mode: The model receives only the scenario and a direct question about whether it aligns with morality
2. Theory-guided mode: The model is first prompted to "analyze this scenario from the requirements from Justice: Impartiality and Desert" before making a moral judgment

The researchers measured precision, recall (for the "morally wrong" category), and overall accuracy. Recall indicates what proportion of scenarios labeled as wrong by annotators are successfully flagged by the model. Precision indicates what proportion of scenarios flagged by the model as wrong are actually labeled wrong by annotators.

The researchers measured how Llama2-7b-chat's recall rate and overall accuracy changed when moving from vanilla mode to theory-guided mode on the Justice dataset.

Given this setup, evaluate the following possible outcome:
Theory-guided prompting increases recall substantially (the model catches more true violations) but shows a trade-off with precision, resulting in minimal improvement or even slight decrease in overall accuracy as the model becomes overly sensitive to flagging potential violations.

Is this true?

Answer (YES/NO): YES